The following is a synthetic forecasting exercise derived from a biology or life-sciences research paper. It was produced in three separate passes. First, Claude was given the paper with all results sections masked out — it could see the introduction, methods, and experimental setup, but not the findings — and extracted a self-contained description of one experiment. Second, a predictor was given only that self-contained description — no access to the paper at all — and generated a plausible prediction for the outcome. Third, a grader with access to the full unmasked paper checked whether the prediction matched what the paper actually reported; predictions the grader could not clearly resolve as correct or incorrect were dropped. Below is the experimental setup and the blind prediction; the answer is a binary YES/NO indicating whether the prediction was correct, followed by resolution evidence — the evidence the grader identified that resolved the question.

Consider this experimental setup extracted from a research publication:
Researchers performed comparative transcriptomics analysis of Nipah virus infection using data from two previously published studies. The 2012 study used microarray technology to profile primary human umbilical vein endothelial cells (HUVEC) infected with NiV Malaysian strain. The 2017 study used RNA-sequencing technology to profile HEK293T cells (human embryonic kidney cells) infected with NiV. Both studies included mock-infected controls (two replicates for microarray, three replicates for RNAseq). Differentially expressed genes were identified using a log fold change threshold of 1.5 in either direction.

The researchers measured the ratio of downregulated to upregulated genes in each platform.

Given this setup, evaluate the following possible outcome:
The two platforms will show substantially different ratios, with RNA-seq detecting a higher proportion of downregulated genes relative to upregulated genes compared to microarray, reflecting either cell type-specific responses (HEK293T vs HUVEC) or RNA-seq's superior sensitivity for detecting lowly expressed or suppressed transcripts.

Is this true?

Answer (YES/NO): YES